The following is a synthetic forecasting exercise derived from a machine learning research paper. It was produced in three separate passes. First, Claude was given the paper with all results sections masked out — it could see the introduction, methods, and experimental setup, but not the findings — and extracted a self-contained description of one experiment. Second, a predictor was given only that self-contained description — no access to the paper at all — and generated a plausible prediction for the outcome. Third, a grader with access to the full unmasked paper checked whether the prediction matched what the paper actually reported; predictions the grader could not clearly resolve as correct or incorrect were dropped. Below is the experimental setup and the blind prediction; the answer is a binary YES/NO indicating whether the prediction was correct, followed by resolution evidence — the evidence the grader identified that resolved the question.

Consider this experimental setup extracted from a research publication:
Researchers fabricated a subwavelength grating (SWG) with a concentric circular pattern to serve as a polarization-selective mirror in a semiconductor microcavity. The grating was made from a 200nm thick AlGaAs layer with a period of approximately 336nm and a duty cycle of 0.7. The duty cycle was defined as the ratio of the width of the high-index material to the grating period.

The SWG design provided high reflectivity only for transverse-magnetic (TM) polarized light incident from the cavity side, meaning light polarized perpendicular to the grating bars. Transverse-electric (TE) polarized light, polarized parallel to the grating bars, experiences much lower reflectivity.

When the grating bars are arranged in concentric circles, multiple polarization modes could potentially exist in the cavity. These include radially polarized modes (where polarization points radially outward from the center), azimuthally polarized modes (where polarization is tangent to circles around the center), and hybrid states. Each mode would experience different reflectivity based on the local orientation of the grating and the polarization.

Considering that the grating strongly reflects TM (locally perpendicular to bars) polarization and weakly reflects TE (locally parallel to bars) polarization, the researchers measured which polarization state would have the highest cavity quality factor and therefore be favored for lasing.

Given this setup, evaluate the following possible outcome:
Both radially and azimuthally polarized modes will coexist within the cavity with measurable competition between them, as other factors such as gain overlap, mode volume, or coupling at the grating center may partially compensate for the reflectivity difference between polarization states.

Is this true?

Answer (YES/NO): NO